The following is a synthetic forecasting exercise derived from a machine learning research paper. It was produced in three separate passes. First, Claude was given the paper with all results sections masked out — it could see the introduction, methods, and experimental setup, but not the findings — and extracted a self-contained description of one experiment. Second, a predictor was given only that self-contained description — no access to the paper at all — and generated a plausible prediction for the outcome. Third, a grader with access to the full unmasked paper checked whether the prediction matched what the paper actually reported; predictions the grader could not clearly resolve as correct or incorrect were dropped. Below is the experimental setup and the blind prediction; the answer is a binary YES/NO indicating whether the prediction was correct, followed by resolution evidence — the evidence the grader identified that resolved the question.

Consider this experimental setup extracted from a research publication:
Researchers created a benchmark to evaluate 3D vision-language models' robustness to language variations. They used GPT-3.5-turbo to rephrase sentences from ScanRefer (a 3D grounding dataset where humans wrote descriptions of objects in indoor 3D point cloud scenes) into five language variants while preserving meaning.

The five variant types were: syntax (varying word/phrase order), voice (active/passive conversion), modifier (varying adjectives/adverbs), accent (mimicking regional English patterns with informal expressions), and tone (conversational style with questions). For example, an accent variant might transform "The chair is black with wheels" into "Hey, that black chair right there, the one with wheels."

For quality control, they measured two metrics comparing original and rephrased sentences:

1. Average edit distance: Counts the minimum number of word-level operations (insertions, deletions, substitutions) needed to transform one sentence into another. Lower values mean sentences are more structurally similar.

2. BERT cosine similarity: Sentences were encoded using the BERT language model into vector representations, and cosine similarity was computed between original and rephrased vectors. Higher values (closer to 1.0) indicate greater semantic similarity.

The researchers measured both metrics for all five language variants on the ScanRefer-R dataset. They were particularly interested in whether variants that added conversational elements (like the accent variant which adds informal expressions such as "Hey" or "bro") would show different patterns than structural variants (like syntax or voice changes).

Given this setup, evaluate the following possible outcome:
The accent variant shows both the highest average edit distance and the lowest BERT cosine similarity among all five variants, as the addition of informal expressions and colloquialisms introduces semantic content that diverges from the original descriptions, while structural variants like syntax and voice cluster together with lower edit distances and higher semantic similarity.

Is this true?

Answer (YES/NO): NO